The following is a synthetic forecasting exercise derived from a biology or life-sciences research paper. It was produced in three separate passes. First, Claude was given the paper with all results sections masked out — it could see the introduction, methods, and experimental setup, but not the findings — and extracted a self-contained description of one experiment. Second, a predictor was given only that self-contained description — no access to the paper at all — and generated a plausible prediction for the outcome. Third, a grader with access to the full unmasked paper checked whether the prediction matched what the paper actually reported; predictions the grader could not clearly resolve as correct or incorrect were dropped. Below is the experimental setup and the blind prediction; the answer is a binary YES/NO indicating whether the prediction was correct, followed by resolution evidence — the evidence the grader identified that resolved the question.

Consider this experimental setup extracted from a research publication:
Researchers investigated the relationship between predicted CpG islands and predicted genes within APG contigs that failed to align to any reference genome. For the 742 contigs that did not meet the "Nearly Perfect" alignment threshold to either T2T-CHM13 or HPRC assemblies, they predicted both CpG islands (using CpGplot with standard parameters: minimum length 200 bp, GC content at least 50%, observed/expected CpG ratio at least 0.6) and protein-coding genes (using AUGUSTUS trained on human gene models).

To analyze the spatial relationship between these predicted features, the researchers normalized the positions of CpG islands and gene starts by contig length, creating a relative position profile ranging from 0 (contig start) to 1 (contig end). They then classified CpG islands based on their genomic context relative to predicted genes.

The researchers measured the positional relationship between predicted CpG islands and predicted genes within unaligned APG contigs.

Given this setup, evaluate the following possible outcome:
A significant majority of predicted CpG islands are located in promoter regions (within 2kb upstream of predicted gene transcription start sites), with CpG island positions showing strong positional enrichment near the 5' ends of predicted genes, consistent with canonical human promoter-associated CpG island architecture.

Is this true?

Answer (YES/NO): NO